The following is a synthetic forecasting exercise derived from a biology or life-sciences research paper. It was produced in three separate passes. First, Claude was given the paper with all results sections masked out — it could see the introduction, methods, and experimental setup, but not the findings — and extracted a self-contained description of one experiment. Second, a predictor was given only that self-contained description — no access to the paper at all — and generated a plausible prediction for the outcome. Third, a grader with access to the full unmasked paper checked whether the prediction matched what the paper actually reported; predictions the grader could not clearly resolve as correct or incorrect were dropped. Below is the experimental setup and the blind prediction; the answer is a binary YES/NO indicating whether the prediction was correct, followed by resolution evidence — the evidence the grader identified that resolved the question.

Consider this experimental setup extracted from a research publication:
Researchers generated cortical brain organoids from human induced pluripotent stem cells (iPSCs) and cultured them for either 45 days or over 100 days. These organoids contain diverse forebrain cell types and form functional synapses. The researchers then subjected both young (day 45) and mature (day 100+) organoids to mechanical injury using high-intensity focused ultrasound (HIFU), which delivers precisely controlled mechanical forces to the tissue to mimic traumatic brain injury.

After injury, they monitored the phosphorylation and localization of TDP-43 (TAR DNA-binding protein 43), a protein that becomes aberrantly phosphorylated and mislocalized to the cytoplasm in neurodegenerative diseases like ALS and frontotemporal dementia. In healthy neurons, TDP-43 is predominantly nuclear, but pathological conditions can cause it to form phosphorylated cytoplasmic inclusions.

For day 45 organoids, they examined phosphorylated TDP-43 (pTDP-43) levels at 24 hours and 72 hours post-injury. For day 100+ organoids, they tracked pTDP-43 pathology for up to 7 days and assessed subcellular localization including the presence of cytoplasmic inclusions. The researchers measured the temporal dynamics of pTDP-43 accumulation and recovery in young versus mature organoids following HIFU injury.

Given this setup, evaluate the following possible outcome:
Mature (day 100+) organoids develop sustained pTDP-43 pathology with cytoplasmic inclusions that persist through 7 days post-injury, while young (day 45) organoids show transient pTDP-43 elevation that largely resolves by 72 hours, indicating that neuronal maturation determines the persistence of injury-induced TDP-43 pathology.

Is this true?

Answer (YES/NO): NO